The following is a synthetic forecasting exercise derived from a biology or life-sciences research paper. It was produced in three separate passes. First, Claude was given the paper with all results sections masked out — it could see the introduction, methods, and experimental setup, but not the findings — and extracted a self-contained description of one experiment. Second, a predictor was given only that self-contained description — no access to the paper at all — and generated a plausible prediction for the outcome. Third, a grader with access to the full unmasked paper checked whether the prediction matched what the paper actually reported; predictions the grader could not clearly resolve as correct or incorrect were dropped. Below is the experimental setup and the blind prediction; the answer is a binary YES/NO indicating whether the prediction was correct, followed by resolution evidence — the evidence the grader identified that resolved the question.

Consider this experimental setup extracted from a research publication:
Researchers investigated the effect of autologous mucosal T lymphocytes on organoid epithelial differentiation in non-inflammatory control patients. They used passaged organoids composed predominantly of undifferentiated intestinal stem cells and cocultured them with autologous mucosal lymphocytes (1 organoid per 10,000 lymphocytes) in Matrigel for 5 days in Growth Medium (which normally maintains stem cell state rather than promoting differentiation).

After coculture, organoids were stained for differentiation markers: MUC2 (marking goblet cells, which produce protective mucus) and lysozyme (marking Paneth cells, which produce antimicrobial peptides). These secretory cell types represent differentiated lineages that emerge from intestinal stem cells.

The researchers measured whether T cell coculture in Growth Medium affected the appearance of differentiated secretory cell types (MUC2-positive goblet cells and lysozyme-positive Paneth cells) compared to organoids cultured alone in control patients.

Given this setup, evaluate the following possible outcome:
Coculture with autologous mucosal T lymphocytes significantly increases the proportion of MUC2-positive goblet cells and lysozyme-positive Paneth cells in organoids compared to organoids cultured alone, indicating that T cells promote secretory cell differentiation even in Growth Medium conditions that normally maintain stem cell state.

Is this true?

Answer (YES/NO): YES